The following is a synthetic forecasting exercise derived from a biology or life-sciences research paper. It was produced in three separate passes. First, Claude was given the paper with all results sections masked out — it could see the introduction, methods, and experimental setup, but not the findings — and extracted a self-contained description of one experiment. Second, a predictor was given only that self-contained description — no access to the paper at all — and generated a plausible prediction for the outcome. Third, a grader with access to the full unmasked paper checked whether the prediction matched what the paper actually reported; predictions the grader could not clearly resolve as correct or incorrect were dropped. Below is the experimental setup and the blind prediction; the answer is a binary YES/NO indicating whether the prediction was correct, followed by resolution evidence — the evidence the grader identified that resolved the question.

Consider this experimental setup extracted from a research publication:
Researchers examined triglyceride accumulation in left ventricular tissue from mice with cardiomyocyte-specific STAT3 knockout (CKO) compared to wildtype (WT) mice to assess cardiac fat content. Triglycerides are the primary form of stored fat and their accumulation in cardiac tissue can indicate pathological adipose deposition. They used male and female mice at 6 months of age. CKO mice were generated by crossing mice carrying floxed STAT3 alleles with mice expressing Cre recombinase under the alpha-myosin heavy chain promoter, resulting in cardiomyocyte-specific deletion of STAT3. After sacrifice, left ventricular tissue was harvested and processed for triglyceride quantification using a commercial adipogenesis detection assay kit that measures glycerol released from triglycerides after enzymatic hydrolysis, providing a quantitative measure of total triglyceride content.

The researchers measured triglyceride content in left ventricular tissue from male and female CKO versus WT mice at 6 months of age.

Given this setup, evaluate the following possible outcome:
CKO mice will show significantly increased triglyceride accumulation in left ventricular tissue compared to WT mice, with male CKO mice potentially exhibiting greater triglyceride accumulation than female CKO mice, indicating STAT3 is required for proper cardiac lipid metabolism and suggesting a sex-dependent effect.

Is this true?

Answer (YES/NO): NO